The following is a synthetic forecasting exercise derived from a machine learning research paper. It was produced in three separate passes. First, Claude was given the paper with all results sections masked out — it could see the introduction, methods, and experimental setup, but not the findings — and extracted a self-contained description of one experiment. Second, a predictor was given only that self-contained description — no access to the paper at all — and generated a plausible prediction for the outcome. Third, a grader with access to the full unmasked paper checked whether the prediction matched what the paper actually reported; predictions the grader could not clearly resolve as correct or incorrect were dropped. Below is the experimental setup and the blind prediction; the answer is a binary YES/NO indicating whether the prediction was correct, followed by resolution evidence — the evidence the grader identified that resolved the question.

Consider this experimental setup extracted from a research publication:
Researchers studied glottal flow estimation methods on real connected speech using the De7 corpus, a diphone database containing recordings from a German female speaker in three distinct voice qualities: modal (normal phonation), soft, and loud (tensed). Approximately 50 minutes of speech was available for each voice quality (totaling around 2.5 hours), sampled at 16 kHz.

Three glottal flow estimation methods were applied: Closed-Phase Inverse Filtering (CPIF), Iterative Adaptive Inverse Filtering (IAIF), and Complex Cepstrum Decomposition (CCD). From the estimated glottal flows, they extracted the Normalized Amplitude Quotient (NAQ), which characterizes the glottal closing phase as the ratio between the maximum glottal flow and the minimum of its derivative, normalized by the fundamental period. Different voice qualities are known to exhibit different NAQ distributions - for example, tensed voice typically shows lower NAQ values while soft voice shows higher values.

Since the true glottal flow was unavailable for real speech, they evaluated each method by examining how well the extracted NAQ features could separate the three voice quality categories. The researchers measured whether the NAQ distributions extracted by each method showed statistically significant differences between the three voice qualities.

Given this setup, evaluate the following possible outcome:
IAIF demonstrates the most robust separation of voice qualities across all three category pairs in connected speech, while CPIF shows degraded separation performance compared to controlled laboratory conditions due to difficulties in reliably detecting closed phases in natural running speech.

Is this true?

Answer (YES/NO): NO